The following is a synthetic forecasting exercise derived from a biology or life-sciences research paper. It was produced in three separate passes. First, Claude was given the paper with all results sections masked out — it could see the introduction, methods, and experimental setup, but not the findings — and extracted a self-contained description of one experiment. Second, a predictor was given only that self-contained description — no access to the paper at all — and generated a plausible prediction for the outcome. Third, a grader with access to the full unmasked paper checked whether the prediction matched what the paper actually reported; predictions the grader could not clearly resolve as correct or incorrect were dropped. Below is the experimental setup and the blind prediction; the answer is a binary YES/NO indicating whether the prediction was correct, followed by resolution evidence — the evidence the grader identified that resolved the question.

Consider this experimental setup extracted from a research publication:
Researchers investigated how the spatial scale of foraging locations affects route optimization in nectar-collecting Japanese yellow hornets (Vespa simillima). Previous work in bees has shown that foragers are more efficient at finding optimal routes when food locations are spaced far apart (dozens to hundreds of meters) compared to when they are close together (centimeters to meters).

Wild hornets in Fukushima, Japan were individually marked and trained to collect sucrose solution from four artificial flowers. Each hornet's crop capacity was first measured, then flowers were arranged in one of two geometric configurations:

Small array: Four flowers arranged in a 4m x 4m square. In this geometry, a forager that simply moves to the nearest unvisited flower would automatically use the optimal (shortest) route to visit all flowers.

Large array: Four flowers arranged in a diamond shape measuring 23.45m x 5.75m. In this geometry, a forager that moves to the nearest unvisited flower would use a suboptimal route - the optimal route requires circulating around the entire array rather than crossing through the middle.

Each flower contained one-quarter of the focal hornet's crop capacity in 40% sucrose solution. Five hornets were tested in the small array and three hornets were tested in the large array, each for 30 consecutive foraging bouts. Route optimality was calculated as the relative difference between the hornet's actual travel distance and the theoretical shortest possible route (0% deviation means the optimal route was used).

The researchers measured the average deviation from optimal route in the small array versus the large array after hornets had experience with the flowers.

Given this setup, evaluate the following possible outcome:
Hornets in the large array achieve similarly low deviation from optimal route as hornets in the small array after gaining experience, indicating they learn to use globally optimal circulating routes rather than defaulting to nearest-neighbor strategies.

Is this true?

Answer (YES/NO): NO